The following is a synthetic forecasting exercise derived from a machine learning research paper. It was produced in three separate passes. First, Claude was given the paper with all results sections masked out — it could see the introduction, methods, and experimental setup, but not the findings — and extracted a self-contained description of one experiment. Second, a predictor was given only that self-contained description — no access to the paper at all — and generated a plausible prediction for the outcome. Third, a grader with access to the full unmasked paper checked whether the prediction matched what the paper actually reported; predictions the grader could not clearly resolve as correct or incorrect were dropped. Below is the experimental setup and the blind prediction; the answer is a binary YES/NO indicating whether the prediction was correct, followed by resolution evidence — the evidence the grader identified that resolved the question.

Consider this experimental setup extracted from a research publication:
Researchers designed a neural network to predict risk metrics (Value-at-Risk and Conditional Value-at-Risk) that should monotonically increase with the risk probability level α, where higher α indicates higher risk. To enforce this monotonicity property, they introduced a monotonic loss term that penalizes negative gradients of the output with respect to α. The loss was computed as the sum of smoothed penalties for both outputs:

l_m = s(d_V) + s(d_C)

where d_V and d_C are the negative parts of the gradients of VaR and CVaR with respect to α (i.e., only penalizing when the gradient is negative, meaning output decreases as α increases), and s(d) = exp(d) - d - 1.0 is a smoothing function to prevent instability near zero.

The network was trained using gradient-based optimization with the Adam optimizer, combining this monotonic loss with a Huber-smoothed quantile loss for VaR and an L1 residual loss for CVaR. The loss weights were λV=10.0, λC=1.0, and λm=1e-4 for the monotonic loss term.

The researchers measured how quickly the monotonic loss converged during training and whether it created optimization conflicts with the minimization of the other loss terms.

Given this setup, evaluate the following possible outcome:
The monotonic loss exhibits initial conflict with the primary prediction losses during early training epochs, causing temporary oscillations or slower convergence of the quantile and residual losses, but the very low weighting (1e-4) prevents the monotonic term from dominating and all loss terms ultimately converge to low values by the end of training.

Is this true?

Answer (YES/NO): NO